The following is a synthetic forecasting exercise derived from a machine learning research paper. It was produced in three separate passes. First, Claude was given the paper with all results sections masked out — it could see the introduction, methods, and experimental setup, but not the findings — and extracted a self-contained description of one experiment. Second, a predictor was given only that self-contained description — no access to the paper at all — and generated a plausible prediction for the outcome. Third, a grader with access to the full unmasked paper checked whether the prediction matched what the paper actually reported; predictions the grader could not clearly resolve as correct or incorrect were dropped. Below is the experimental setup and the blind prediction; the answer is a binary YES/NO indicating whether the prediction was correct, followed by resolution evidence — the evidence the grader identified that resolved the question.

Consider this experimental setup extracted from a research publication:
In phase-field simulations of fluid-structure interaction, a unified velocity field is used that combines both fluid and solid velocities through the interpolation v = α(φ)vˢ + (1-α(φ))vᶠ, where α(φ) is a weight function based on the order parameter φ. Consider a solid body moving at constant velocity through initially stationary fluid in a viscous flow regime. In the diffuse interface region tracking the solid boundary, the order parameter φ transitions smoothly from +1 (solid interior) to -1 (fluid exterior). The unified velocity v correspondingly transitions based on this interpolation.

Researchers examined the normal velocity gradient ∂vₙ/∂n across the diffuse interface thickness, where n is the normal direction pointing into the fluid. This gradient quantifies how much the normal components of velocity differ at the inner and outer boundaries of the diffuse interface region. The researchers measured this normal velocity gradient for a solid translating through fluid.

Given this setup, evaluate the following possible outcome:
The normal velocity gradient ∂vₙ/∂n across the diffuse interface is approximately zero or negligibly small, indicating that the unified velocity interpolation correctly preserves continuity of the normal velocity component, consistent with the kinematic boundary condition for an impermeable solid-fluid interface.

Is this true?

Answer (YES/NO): NO